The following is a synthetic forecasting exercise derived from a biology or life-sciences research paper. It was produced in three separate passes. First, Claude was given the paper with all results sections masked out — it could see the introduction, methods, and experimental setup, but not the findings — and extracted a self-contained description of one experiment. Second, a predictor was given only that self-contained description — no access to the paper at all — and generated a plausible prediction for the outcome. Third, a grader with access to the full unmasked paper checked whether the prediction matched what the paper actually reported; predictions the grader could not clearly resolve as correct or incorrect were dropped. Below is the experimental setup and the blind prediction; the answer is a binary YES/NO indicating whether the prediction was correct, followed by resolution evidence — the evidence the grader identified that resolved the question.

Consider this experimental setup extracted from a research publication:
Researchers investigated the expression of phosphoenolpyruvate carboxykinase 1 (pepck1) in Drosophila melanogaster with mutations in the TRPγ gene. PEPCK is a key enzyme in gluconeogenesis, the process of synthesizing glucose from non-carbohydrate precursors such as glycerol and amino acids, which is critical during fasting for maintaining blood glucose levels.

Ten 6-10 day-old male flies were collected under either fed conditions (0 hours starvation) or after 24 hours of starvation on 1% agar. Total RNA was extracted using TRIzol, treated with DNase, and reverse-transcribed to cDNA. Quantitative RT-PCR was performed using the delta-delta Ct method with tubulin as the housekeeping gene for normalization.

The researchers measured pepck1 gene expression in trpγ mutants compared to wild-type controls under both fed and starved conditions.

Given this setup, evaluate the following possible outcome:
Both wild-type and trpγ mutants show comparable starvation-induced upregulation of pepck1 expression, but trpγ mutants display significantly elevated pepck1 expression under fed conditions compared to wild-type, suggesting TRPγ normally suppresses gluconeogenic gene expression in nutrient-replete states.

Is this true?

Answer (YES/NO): NO